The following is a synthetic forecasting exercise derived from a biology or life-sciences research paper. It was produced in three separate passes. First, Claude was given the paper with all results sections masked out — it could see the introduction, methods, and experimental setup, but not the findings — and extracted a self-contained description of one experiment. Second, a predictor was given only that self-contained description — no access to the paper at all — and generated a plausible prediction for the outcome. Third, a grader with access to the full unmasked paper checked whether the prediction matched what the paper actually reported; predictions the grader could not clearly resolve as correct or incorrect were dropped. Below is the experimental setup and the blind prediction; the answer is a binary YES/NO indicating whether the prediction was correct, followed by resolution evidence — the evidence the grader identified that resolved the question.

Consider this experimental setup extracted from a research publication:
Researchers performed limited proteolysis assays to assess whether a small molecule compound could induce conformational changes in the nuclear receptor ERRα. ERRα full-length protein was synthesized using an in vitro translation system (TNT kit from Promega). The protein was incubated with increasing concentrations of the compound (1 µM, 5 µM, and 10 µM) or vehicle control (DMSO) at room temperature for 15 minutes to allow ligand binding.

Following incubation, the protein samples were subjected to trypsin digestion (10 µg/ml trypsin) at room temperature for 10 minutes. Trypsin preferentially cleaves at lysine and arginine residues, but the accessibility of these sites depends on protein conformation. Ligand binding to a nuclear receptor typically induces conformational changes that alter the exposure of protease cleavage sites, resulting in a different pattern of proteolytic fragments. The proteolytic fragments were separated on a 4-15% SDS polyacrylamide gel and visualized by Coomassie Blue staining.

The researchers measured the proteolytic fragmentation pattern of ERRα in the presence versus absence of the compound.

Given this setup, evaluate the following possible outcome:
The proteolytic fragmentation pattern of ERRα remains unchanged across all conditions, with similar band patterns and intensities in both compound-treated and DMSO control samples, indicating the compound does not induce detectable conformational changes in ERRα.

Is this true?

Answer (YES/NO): NO